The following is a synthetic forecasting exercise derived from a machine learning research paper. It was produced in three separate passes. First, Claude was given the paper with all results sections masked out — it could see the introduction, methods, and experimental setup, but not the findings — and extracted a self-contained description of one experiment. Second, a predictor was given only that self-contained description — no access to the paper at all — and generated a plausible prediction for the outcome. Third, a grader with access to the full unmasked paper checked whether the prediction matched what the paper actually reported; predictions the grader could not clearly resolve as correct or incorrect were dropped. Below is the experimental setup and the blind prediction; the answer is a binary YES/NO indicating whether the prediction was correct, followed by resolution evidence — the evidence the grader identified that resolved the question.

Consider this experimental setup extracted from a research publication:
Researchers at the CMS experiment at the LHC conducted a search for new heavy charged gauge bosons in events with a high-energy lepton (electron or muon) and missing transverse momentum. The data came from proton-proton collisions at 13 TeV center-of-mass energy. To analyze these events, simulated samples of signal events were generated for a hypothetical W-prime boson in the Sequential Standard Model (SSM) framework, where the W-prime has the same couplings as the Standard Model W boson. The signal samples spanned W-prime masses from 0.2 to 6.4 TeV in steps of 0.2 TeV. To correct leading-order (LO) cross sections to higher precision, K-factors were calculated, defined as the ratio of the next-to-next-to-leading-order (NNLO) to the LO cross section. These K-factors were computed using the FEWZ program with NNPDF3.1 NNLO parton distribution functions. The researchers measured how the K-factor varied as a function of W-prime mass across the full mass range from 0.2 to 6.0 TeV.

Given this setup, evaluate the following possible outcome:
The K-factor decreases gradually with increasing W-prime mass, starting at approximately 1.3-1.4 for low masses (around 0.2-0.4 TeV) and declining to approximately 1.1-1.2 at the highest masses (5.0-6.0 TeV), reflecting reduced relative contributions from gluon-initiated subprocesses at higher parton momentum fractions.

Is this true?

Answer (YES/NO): NO